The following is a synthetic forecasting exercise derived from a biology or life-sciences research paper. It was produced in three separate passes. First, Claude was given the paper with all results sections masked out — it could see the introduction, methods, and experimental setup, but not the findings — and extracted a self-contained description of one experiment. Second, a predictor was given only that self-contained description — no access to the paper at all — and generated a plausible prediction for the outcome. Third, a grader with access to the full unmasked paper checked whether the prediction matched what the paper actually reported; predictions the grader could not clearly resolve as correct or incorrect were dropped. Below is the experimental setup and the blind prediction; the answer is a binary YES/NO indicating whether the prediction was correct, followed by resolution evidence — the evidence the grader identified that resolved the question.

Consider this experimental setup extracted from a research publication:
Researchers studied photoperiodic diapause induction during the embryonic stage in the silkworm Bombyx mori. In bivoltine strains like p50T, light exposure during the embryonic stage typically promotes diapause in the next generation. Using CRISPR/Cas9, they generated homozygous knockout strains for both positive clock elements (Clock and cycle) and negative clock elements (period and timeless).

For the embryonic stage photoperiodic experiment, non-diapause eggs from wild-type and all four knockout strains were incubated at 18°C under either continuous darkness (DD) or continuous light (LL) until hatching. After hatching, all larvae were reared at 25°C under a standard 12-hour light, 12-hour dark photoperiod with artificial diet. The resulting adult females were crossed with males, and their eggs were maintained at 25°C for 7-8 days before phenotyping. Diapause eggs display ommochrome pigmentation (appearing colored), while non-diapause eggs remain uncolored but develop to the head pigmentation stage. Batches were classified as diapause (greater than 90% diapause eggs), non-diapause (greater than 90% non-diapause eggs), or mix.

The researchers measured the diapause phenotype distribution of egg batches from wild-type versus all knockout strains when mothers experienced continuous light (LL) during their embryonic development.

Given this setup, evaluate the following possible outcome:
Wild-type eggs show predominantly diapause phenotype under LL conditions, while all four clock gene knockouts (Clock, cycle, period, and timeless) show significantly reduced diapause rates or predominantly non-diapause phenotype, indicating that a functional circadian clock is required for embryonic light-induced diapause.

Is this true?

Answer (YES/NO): YES